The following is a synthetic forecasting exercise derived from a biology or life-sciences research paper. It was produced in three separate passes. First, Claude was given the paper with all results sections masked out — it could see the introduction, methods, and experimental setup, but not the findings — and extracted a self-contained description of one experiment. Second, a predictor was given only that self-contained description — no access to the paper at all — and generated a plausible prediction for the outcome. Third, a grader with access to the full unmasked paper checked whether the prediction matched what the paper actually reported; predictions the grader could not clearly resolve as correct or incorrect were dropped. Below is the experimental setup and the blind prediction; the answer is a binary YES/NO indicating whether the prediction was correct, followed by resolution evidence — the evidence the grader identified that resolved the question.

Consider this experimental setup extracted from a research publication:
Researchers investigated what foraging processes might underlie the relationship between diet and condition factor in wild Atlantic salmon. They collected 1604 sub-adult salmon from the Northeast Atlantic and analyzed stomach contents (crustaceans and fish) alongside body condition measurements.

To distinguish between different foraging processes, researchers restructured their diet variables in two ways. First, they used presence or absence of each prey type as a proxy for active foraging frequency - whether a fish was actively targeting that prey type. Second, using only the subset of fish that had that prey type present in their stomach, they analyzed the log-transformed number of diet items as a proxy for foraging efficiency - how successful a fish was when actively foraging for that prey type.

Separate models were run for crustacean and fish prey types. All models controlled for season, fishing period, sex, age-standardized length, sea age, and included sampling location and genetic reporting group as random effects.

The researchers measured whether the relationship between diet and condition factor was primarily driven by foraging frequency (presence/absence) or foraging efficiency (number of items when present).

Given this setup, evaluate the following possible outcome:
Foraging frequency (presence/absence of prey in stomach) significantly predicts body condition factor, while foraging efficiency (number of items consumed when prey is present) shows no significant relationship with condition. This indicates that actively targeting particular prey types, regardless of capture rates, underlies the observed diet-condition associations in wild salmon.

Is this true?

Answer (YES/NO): NO